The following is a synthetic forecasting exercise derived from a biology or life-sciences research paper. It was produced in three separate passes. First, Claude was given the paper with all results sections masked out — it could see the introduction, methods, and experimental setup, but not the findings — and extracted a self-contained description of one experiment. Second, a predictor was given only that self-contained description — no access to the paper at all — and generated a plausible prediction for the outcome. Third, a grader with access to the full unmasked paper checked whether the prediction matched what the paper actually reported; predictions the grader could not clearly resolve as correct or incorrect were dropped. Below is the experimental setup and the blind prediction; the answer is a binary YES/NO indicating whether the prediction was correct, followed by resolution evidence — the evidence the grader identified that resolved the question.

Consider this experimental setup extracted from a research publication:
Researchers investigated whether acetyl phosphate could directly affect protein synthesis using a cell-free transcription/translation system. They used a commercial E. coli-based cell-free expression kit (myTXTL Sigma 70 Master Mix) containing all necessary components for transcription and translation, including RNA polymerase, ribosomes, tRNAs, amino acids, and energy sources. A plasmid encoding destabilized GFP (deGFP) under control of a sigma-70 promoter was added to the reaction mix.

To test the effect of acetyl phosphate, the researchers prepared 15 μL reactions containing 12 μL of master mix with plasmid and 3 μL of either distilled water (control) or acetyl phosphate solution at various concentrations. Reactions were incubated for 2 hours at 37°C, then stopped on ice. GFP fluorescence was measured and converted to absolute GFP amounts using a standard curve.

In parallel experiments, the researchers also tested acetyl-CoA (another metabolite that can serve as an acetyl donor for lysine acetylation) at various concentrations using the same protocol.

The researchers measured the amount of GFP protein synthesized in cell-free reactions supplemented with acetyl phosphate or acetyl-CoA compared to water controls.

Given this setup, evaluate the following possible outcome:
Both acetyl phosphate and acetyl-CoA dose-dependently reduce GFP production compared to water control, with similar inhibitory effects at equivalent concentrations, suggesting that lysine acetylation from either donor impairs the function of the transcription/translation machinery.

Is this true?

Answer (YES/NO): NO